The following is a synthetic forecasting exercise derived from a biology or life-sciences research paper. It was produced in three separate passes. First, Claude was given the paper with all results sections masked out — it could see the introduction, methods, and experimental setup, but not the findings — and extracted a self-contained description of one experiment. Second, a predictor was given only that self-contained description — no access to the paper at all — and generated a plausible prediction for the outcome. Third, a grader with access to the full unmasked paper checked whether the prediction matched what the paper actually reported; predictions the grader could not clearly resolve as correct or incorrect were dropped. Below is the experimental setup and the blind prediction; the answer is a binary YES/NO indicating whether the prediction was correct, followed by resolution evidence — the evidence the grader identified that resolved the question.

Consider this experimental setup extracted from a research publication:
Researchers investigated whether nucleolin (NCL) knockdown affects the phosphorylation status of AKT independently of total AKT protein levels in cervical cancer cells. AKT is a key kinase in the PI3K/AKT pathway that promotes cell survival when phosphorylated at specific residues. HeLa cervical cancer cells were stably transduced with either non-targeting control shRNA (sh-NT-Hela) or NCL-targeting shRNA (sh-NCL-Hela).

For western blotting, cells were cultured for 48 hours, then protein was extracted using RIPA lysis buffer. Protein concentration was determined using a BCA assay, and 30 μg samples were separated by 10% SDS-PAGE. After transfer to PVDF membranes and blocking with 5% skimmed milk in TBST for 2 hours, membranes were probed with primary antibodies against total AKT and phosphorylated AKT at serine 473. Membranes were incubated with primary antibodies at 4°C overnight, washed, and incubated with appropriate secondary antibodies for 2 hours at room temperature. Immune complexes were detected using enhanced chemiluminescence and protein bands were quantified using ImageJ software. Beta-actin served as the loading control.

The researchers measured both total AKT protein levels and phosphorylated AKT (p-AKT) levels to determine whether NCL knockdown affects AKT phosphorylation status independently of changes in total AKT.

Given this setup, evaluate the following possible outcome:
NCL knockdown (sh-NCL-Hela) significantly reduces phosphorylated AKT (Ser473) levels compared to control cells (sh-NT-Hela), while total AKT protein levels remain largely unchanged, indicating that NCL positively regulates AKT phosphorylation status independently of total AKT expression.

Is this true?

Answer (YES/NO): NO